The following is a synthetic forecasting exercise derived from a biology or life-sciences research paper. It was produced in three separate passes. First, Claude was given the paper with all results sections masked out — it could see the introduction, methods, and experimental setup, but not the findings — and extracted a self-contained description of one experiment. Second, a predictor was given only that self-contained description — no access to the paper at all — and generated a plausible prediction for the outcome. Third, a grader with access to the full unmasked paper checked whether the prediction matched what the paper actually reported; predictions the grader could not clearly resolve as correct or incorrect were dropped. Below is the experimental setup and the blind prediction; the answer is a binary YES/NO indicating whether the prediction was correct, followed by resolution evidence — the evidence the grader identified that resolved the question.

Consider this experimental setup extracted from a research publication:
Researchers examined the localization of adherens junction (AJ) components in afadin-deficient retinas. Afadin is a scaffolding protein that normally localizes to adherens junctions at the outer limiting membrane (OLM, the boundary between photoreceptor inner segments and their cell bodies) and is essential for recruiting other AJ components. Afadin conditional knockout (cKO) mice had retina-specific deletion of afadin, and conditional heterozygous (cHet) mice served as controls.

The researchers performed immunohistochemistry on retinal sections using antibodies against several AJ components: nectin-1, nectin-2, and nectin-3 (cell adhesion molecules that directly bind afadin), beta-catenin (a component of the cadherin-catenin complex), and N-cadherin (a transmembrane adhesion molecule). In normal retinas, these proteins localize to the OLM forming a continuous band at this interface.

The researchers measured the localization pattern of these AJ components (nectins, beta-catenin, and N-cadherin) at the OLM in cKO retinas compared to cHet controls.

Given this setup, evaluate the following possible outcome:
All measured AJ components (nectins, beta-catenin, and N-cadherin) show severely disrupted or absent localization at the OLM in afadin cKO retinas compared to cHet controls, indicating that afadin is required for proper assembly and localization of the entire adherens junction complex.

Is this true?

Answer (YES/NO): YES